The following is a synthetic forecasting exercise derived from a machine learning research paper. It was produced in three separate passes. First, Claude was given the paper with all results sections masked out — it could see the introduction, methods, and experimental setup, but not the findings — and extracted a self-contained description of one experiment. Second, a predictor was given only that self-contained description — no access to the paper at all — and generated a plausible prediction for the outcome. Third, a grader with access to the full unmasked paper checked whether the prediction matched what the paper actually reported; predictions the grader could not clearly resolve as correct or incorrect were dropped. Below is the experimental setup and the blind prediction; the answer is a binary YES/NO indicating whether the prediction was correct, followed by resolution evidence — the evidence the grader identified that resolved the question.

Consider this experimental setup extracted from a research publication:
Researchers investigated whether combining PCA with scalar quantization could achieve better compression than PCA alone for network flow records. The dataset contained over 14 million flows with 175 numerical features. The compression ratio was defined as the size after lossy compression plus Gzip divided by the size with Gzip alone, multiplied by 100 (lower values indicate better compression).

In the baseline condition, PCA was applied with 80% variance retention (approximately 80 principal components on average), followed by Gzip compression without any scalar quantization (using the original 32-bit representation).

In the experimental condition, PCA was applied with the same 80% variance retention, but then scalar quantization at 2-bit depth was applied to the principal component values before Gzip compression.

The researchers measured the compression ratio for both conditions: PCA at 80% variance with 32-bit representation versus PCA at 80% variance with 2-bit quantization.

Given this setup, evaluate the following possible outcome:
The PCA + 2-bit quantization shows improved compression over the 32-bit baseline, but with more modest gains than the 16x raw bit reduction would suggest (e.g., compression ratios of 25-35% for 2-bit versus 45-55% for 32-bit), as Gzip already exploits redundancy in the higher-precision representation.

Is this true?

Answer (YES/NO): NO